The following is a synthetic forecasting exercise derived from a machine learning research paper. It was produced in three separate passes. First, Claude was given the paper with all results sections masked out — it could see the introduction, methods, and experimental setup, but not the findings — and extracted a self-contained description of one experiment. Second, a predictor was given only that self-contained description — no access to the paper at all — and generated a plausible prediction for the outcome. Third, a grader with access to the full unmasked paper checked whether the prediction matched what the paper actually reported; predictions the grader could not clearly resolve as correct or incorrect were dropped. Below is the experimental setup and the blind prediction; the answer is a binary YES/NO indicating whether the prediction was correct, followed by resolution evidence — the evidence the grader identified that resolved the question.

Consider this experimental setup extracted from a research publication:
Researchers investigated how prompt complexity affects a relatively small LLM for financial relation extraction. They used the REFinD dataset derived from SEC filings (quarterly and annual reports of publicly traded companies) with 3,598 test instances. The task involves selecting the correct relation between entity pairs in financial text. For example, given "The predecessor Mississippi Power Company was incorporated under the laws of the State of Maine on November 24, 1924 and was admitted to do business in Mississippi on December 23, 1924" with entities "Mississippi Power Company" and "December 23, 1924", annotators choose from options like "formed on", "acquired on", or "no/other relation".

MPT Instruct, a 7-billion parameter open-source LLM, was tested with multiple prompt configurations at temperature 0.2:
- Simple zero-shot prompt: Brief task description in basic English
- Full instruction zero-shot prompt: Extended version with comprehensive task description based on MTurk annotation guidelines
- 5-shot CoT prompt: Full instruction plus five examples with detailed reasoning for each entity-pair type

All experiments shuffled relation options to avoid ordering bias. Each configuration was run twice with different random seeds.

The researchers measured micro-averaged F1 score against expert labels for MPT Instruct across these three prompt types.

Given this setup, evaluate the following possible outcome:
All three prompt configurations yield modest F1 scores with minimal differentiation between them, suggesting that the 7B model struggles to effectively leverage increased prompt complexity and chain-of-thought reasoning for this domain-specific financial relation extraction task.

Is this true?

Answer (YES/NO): NO